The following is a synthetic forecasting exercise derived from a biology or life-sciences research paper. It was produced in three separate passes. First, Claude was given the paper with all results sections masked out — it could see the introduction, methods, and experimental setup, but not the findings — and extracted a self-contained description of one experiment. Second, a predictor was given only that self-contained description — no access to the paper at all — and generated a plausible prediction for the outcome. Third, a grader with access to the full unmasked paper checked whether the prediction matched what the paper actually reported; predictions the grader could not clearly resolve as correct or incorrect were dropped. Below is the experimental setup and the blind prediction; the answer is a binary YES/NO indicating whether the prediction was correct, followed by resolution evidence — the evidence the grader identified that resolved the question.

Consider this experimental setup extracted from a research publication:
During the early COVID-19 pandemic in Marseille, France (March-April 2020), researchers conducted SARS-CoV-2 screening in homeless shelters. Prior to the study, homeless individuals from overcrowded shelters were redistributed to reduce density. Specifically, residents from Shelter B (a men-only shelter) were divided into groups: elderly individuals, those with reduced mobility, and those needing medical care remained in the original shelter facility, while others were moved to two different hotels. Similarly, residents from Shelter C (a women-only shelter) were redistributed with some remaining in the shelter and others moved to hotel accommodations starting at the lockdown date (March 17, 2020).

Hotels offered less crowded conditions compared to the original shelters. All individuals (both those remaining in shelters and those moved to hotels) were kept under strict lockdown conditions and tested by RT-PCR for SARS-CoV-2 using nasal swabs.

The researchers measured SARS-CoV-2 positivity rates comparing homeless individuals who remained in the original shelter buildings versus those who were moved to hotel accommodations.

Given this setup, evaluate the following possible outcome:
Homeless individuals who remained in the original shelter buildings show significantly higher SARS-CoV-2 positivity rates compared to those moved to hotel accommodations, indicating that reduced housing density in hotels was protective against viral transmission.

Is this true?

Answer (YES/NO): NO